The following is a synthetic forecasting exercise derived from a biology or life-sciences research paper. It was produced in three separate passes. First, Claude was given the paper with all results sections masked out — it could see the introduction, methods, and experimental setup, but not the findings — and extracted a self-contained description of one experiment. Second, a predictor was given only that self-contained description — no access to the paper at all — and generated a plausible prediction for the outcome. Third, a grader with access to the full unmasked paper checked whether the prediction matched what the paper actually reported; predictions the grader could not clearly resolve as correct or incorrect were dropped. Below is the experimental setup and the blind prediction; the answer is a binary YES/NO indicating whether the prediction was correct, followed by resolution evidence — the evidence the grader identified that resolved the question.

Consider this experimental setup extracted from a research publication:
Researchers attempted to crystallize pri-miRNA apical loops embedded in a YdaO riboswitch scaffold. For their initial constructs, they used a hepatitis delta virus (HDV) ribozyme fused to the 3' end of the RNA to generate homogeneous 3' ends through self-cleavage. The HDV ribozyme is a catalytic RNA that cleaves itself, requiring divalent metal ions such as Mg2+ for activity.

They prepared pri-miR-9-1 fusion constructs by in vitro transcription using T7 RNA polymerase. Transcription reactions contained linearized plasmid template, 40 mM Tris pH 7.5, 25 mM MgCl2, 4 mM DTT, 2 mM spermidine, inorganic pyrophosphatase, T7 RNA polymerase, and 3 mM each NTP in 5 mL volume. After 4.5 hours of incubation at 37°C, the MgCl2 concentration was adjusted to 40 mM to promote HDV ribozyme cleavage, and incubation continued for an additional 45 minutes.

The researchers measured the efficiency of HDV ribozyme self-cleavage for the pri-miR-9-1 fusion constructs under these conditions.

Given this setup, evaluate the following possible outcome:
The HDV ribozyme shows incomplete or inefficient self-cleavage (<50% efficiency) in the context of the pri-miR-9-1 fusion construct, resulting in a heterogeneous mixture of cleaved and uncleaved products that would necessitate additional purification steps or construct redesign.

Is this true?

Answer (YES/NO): YES